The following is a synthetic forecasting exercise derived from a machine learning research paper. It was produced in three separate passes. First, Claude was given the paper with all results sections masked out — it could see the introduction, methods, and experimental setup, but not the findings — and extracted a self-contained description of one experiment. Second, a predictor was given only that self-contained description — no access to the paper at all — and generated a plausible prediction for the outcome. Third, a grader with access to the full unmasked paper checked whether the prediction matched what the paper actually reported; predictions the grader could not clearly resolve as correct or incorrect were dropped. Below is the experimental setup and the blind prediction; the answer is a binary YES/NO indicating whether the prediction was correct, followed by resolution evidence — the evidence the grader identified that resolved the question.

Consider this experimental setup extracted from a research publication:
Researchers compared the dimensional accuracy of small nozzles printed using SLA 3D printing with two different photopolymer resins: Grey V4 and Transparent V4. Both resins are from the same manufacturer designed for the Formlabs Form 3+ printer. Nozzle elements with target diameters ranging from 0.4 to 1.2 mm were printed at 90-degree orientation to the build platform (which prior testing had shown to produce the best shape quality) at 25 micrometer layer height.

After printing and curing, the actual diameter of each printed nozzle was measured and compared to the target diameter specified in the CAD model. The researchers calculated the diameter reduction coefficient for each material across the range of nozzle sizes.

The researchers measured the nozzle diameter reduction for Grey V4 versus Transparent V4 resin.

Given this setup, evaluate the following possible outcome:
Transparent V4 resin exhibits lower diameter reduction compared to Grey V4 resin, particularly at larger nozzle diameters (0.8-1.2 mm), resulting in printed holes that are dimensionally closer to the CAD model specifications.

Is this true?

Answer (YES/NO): NO